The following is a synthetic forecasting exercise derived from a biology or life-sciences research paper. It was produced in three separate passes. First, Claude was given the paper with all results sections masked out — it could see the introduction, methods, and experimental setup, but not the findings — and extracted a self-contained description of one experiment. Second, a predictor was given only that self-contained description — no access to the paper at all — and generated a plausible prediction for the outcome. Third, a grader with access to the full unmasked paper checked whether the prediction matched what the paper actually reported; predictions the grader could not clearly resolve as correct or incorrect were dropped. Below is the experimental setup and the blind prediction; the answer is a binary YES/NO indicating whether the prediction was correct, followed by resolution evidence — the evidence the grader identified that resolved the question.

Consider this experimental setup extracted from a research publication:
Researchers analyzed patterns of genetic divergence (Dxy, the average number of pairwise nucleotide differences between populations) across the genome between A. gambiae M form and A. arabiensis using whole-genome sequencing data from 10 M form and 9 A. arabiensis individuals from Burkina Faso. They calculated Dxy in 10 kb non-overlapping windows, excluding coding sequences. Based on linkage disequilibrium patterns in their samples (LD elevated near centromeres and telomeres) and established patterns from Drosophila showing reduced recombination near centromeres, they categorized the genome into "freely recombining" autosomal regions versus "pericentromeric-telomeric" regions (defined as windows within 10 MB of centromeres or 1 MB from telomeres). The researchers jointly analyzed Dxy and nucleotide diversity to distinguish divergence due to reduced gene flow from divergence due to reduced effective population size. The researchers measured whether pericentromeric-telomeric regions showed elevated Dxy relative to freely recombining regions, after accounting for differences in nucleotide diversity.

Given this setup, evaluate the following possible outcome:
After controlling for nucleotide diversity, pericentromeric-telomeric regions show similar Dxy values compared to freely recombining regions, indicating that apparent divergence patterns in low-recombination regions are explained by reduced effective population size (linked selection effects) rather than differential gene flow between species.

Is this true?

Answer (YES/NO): NO